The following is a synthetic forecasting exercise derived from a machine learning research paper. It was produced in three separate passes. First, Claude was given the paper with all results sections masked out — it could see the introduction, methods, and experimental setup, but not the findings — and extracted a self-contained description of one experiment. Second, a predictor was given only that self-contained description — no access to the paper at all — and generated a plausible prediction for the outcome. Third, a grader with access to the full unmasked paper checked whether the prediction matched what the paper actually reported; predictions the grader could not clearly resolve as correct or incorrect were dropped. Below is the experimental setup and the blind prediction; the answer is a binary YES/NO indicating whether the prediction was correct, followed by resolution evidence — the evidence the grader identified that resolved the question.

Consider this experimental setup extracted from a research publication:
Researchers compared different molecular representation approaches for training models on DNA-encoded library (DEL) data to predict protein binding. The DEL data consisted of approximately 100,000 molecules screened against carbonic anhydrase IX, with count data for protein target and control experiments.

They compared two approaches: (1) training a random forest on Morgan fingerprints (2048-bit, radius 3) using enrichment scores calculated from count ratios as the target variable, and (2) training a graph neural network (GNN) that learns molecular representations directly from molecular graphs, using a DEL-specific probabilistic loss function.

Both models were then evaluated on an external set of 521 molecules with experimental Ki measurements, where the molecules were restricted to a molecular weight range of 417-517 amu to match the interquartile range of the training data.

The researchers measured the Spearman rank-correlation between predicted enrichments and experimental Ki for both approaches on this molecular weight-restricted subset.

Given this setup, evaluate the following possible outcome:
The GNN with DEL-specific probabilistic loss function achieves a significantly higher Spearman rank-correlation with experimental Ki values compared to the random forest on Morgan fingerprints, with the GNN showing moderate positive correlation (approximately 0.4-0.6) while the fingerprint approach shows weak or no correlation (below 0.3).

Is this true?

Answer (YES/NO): NO